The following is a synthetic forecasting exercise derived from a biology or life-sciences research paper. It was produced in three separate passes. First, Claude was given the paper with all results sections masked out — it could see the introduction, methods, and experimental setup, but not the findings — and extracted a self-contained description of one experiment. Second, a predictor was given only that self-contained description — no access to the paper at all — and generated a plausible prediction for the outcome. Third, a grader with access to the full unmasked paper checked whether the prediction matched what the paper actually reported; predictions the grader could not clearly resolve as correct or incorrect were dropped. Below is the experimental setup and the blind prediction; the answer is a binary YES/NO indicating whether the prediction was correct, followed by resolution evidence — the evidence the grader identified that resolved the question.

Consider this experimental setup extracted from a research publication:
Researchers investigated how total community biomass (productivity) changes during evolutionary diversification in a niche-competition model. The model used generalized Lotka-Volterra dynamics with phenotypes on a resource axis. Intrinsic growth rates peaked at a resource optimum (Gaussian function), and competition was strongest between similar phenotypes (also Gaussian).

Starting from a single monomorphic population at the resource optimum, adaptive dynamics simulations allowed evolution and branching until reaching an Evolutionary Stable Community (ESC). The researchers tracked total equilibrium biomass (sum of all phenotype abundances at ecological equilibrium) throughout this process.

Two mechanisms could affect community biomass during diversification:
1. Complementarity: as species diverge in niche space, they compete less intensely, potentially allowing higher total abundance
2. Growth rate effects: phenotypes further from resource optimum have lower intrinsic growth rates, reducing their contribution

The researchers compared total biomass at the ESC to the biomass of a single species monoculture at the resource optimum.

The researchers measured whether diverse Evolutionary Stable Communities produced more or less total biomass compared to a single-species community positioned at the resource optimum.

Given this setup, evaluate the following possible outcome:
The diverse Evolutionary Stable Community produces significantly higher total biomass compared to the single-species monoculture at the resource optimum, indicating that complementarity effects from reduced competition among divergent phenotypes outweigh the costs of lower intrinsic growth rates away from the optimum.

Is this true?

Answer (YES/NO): YES